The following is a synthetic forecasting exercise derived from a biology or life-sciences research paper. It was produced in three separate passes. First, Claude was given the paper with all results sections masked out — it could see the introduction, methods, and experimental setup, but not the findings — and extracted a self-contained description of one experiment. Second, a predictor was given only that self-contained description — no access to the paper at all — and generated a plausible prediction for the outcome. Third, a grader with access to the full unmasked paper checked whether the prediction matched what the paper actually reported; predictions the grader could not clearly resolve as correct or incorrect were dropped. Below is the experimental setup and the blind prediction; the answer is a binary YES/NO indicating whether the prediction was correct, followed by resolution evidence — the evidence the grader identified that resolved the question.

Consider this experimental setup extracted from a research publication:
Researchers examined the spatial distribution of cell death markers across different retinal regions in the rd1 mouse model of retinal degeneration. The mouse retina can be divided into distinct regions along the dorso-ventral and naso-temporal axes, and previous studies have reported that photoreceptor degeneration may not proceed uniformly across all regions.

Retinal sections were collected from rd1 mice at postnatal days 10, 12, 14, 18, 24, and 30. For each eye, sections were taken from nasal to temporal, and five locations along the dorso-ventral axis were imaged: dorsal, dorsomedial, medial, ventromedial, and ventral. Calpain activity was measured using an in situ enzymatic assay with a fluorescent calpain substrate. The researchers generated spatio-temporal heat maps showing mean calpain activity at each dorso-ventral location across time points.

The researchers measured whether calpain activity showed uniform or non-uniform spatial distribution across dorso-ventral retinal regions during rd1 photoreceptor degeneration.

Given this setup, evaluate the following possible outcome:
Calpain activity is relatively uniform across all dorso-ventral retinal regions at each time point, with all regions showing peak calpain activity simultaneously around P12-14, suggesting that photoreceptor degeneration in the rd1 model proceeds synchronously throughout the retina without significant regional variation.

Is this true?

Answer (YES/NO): NO